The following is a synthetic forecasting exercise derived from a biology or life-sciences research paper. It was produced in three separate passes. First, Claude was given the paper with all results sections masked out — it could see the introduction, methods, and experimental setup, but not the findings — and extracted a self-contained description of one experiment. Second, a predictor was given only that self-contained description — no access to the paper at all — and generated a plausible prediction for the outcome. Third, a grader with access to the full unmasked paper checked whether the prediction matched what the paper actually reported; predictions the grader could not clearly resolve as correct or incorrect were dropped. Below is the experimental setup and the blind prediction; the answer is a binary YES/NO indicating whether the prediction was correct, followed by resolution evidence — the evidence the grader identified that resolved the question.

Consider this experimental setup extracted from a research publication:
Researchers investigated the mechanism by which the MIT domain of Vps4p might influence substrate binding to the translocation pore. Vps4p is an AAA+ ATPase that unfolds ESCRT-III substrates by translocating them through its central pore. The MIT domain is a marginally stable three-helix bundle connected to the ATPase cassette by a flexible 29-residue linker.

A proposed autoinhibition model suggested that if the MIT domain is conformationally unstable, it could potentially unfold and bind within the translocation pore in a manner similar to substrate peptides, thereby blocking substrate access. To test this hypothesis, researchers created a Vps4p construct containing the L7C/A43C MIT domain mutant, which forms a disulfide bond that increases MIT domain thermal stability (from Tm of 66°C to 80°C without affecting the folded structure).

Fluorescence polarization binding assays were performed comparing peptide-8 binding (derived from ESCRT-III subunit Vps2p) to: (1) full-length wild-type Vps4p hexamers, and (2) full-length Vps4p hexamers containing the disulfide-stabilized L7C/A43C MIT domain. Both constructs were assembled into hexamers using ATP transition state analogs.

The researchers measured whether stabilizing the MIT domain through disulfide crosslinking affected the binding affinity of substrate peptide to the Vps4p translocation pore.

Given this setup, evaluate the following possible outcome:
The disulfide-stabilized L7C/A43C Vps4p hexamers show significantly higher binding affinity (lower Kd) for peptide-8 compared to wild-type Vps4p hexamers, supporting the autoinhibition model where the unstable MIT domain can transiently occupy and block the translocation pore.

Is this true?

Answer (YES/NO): YES